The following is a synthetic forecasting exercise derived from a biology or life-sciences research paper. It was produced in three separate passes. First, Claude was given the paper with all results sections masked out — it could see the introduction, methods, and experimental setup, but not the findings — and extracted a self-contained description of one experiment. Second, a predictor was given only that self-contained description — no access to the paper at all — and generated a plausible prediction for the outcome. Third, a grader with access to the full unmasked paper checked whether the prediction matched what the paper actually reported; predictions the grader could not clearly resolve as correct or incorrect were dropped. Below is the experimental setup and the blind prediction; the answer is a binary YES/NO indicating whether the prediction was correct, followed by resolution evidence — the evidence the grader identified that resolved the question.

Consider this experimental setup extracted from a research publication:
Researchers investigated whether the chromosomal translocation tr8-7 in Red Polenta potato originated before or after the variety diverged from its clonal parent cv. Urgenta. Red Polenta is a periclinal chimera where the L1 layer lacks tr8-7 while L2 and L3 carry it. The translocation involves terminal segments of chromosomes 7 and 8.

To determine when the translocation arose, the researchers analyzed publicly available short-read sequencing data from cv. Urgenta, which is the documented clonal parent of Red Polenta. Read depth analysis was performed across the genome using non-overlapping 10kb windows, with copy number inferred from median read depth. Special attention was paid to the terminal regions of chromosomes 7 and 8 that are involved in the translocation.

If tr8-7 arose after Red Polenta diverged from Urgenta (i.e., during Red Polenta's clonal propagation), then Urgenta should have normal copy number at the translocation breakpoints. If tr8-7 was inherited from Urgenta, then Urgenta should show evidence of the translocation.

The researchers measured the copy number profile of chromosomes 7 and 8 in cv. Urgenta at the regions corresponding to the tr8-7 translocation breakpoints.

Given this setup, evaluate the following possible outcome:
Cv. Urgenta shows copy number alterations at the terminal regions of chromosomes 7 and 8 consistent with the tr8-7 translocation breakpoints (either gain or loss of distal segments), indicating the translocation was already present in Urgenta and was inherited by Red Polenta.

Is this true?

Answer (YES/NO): NO